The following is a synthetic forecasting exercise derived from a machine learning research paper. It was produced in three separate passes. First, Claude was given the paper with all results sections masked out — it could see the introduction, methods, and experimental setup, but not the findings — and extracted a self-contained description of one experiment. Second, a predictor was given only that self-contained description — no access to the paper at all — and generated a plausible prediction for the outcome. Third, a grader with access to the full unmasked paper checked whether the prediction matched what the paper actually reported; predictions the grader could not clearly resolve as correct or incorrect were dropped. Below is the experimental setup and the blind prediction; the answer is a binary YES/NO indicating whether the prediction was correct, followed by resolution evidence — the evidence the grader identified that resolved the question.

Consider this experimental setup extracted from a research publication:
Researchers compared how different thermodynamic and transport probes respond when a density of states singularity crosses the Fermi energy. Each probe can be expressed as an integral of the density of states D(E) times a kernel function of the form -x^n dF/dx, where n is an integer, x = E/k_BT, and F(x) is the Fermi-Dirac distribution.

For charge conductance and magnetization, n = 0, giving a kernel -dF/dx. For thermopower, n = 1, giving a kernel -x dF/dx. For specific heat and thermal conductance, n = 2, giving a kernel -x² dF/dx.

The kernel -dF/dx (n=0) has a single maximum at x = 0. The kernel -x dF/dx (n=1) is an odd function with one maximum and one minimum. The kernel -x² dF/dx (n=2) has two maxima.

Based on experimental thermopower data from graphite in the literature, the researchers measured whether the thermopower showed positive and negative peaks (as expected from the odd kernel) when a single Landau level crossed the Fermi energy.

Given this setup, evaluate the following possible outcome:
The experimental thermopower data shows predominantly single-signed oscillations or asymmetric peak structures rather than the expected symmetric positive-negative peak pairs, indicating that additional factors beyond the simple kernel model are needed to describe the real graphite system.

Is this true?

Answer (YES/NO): NO